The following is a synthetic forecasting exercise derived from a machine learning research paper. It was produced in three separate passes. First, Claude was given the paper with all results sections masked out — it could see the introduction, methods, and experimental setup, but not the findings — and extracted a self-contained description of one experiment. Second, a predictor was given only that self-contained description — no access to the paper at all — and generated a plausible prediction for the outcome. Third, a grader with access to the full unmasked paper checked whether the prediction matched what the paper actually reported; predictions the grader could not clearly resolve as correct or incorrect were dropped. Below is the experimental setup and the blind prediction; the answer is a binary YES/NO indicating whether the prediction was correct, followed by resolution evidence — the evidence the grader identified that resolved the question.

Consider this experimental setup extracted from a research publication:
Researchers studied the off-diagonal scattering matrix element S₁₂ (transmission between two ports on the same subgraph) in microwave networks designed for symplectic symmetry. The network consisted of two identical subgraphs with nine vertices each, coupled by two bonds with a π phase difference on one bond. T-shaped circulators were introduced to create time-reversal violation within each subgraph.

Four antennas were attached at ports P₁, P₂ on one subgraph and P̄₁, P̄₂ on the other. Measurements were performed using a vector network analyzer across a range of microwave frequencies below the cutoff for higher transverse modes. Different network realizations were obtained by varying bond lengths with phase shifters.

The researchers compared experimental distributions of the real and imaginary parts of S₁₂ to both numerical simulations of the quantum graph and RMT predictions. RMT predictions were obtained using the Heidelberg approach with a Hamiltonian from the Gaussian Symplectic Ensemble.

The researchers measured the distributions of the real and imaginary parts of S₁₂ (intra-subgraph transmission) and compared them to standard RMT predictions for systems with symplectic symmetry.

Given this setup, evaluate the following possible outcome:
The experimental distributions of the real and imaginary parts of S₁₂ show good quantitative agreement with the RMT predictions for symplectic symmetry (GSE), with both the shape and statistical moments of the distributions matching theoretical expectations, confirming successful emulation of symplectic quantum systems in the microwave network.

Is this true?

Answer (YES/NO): NO